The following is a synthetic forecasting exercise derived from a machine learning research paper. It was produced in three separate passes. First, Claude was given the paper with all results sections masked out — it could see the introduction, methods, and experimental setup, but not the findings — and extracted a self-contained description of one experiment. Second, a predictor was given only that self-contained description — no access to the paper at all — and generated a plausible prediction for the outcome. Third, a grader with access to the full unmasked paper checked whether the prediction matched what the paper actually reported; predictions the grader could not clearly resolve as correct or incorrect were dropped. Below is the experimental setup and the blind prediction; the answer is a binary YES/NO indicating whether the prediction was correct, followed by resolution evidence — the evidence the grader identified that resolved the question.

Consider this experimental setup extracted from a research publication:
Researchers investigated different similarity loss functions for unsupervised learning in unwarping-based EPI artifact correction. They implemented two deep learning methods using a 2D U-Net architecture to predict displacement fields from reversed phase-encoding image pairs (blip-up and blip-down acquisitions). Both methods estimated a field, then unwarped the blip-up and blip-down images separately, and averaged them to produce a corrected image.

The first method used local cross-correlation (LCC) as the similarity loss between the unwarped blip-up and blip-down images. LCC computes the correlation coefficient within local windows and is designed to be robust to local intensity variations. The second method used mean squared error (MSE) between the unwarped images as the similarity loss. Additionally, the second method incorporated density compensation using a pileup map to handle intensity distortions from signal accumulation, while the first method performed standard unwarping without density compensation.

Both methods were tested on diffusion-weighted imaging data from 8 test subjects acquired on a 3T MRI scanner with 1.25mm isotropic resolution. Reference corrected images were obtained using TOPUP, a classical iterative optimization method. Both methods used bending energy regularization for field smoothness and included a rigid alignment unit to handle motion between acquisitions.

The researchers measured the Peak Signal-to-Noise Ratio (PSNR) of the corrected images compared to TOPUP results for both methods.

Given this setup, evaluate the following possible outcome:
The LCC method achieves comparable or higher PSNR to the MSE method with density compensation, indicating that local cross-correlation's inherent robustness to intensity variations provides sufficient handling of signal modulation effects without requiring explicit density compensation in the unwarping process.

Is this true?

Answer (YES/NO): YES